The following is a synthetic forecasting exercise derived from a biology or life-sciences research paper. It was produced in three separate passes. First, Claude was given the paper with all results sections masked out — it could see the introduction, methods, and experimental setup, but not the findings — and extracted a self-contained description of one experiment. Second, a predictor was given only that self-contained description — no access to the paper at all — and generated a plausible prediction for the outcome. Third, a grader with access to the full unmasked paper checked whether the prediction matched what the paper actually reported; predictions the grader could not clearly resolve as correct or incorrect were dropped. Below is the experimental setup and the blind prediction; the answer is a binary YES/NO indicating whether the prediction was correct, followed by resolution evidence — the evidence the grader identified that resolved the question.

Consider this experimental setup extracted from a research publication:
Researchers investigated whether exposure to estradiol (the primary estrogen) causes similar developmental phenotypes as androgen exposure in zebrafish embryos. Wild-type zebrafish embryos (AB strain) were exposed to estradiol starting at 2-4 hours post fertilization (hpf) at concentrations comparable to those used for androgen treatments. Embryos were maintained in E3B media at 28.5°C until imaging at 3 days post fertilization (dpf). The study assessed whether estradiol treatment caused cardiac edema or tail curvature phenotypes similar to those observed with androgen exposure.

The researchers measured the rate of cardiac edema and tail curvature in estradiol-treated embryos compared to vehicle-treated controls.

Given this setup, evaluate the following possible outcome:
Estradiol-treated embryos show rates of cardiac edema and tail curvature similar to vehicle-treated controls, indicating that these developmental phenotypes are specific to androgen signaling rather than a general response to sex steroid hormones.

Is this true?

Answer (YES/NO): YES